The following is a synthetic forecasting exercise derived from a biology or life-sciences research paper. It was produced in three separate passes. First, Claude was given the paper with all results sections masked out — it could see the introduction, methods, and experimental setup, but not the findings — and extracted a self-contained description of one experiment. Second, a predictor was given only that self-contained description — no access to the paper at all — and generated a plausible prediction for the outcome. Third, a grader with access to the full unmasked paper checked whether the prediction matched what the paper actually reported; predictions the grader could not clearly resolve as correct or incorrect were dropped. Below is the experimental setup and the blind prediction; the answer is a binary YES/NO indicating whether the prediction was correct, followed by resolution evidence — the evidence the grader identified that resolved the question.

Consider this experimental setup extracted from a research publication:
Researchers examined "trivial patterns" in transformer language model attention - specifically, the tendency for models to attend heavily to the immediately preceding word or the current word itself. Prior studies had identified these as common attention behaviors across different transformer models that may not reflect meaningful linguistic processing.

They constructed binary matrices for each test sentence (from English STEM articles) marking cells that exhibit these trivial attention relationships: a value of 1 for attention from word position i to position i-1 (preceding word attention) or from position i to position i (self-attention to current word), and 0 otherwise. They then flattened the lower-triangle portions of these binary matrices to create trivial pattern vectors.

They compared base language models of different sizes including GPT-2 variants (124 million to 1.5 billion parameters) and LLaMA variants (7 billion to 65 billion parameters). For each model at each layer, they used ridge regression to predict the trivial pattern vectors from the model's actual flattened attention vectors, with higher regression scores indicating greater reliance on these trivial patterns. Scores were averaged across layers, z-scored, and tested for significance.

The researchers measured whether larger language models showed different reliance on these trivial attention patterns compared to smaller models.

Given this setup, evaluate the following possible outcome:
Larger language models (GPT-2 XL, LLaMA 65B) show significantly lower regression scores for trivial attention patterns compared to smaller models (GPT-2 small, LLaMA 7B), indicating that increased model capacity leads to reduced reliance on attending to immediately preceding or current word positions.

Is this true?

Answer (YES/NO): NO